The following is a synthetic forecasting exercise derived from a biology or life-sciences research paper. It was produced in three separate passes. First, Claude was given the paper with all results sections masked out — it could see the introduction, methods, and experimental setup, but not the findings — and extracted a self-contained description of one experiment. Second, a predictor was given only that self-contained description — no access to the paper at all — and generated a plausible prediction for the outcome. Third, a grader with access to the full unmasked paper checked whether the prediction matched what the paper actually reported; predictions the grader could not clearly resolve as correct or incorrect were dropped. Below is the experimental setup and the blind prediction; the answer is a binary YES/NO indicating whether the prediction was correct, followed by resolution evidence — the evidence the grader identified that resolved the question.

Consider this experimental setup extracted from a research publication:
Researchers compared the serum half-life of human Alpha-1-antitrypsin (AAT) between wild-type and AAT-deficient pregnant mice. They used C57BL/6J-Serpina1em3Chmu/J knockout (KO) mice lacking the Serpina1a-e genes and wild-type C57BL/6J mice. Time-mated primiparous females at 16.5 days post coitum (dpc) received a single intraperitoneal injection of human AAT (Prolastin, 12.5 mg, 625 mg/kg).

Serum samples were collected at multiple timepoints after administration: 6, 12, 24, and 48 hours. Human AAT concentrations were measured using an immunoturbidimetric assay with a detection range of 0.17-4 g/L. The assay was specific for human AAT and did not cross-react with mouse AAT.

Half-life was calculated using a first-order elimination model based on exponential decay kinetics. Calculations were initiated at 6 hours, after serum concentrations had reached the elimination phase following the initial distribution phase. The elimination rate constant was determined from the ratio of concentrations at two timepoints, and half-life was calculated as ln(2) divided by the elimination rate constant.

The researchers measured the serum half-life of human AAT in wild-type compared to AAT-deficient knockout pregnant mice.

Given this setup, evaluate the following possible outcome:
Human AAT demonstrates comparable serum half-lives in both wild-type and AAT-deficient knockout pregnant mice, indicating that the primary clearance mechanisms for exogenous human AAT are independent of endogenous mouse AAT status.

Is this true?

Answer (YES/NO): YES